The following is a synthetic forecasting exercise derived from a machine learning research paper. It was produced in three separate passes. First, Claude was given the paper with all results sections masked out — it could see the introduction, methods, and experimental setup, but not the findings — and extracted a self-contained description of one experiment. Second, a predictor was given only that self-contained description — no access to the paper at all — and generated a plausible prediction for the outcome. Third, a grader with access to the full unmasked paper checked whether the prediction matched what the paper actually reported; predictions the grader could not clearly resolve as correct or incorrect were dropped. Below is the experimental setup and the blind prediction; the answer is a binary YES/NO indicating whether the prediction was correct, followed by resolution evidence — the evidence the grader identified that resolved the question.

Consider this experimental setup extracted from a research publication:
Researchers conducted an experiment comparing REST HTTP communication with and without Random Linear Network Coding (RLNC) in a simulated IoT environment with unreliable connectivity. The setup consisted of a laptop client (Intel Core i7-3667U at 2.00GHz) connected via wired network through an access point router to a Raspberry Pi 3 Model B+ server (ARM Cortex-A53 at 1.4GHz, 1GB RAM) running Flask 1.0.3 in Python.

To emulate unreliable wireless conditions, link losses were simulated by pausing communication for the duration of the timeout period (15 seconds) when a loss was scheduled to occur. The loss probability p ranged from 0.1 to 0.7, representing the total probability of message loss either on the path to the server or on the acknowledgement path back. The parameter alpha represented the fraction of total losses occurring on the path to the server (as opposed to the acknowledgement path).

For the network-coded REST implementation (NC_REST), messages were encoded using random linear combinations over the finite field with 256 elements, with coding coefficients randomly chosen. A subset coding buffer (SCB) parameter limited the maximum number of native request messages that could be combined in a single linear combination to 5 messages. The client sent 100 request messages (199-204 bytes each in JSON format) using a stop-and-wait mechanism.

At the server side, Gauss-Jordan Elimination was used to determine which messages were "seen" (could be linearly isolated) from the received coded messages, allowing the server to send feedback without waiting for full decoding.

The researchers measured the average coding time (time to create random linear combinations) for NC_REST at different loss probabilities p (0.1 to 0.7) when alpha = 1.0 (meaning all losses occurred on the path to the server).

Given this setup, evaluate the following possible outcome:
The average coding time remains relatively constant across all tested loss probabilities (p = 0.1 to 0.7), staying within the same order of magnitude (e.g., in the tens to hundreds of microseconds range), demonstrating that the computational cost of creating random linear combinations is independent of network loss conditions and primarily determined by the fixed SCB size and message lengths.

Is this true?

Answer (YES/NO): NO